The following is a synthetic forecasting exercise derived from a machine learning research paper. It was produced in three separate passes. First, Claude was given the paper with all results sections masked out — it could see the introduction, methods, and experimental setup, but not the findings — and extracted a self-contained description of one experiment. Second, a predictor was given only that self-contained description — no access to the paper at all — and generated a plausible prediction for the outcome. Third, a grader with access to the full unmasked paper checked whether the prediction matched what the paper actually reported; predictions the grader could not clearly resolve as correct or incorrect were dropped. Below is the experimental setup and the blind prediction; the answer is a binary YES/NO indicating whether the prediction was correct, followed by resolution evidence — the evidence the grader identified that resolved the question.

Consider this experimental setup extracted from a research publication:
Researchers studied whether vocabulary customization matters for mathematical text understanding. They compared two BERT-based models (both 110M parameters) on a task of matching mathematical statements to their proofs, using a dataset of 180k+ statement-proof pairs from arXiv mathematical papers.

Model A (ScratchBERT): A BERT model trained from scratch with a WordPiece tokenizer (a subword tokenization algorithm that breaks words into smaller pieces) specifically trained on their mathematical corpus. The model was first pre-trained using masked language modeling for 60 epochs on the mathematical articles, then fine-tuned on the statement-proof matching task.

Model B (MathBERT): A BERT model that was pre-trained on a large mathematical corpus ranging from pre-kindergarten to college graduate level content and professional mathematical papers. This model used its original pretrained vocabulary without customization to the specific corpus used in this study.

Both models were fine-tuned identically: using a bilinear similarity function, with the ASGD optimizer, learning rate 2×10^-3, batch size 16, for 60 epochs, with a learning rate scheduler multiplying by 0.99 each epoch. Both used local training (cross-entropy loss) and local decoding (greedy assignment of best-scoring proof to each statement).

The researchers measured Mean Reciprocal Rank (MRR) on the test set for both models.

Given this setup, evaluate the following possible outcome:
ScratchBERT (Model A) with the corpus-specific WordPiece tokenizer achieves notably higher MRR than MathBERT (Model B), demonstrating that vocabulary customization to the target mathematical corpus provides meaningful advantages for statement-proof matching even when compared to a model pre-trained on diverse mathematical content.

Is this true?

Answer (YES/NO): YES